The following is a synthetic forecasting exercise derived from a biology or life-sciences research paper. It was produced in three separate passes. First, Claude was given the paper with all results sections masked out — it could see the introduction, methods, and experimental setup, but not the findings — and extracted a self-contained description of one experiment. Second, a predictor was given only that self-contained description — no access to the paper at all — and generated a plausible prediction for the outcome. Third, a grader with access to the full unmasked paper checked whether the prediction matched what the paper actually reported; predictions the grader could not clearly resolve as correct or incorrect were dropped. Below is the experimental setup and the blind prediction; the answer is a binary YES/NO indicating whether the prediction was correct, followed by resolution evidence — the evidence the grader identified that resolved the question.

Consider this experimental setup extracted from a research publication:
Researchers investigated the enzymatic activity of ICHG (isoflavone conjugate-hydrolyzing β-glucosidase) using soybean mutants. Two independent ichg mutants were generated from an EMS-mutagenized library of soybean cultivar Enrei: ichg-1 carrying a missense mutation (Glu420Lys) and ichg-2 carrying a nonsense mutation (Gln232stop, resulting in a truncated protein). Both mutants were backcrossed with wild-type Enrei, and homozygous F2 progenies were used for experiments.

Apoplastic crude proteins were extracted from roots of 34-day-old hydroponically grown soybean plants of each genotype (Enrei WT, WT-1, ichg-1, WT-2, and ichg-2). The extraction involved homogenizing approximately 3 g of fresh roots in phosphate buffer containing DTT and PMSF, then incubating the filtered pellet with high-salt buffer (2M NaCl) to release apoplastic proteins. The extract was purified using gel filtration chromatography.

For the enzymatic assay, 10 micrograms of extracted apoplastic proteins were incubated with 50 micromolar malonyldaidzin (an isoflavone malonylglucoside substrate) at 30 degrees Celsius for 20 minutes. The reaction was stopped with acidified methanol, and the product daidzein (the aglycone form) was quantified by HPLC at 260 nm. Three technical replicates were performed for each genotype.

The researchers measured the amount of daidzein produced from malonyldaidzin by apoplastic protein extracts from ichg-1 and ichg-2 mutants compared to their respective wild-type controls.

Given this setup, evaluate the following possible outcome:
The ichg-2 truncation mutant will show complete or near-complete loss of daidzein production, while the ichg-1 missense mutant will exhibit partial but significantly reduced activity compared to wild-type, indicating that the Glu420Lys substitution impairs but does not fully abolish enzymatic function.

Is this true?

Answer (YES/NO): NO